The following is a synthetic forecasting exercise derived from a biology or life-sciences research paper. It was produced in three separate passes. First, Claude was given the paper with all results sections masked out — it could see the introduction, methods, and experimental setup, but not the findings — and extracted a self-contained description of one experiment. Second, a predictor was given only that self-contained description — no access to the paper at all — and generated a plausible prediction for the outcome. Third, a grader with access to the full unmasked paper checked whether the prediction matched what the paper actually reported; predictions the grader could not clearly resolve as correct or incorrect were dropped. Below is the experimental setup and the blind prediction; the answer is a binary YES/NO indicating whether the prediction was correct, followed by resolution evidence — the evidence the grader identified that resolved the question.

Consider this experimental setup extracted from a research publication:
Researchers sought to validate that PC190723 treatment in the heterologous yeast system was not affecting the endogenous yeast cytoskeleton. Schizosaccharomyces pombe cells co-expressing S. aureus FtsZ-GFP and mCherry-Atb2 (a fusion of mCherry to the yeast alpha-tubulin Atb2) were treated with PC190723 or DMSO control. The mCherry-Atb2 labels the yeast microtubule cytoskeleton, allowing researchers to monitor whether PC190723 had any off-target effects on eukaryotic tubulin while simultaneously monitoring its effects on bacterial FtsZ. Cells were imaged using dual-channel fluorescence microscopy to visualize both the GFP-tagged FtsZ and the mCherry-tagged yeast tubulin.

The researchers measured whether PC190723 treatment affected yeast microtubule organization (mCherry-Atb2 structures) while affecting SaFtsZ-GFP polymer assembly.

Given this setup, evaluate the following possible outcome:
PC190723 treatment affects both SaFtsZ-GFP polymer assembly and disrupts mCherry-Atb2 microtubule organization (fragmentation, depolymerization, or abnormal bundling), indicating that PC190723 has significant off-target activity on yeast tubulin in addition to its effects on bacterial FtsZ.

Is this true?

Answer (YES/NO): NO